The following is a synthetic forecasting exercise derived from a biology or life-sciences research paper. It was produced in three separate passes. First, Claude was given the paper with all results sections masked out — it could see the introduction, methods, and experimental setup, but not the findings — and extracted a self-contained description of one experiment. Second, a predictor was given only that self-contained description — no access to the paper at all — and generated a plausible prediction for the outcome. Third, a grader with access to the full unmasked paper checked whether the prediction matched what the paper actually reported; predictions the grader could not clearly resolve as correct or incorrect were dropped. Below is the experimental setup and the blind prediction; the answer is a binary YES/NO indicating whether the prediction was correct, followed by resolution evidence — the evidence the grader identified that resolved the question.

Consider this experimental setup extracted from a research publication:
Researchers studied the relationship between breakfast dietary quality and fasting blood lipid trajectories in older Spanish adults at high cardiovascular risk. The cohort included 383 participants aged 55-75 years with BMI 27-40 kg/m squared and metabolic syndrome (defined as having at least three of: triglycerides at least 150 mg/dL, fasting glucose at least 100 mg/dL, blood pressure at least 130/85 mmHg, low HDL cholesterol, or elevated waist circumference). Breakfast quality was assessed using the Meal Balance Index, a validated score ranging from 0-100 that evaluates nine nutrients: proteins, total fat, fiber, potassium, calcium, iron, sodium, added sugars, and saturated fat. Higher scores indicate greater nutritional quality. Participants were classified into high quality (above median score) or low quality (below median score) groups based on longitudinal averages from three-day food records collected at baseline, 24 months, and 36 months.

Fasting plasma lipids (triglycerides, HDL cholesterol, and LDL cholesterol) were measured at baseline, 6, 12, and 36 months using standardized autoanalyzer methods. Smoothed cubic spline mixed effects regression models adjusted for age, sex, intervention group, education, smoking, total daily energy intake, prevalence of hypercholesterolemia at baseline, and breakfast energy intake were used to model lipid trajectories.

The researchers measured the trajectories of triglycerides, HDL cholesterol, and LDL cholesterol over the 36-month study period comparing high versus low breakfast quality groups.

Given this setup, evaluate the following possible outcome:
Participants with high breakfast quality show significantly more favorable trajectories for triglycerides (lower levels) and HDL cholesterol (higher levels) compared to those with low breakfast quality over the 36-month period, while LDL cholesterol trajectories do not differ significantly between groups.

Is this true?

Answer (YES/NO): YES